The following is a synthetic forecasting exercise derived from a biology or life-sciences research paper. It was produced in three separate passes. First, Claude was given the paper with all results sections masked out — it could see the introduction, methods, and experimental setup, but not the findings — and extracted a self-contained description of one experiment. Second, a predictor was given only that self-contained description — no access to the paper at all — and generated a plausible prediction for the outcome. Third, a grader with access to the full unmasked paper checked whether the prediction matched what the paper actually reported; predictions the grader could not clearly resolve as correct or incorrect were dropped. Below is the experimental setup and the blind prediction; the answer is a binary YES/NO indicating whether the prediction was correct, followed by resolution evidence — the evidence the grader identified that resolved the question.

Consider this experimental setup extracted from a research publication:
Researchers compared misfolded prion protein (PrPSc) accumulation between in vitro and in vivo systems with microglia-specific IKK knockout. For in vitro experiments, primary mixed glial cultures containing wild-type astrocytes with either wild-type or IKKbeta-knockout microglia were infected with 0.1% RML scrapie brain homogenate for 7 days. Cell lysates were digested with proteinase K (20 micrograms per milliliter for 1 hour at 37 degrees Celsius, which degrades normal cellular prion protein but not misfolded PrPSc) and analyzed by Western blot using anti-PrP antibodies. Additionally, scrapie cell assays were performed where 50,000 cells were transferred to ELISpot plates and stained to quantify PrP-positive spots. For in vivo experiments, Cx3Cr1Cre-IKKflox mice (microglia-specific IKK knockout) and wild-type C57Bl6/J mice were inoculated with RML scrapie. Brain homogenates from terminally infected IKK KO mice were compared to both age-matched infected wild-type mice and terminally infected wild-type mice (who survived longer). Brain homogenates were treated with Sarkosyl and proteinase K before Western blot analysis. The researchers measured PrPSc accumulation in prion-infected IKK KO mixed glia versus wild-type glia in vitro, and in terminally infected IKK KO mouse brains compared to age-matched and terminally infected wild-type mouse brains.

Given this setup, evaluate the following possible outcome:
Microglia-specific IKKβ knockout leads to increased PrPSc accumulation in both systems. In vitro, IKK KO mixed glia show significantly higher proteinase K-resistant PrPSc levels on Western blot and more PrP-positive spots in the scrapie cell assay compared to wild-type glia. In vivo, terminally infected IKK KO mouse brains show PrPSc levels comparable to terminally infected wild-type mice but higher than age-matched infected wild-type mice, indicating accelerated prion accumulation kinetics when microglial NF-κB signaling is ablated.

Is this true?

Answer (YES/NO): NO